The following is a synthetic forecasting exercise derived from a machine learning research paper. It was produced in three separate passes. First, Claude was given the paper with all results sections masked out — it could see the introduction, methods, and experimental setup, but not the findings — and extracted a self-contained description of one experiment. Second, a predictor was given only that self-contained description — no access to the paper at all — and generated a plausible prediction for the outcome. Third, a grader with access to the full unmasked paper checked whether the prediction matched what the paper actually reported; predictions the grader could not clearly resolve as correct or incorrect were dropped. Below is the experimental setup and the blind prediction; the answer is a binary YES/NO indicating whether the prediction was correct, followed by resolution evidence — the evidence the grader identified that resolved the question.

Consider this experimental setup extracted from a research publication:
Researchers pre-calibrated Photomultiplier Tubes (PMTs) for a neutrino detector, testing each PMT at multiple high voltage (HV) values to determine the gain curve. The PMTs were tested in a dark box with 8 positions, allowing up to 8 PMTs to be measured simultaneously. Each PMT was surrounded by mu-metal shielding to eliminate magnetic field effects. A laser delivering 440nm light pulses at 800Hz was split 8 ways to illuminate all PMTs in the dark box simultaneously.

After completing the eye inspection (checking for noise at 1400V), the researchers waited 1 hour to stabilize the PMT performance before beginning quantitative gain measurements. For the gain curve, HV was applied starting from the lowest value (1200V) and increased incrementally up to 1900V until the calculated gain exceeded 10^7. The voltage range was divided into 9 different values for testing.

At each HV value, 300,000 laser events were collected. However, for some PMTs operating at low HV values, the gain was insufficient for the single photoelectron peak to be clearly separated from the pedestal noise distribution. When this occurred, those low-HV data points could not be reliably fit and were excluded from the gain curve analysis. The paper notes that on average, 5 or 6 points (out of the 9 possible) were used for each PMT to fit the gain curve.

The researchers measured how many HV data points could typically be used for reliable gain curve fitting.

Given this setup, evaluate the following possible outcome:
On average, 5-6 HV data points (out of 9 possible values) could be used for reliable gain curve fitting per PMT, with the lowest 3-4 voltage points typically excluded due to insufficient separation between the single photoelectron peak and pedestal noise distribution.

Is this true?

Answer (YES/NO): YES